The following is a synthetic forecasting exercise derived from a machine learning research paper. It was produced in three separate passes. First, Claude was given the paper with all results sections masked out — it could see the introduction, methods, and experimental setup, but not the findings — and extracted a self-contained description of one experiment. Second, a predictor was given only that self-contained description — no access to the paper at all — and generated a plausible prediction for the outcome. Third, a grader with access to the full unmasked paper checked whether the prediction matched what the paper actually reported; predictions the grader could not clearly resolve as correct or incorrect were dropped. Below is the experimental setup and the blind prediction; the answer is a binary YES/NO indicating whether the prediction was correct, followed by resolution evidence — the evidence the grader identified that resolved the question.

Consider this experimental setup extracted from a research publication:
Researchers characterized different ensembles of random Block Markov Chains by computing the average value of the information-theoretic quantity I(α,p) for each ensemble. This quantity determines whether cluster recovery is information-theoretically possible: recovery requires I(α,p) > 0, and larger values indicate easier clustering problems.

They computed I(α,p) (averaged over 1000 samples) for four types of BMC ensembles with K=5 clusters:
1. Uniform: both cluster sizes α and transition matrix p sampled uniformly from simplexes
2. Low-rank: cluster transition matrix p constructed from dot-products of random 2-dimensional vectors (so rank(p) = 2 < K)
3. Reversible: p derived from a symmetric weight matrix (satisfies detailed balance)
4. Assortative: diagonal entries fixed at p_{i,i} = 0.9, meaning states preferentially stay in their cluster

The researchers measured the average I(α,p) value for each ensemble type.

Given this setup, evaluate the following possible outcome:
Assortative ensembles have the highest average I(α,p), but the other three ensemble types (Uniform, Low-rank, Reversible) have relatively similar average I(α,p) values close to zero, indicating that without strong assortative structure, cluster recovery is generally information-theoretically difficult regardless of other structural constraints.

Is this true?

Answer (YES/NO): NO